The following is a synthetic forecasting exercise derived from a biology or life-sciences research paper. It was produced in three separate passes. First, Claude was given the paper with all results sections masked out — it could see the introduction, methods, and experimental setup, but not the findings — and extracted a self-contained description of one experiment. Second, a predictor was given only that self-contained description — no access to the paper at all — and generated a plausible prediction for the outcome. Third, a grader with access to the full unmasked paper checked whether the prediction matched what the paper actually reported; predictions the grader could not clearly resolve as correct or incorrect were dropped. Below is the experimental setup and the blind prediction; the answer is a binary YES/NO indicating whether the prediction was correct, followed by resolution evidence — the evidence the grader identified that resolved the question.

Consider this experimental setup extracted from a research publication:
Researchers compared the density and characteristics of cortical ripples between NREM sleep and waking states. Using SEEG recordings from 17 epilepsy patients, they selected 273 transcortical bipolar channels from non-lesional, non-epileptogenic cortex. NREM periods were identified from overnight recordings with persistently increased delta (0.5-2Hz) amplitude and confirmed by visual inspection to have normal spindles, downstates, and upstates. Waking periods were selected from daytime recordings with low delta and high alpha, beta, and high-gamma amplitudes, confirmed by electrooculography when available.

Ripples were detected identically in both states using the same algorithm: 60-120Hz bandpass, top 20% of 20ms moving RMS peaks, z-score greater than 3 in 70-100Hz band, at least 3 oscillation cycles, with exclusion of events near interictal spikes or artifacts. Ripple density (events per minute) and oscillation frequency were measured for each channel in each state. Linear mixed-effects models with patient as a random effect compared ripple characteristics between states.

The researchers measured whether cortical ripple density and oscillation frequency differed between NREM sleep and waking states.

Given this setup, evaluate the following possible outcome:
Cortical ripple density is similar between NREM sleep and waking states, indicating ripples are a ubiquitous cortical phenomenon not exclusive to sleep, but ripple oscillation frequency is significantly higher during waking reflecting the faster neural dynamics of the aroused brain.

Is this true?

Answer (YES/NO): NO